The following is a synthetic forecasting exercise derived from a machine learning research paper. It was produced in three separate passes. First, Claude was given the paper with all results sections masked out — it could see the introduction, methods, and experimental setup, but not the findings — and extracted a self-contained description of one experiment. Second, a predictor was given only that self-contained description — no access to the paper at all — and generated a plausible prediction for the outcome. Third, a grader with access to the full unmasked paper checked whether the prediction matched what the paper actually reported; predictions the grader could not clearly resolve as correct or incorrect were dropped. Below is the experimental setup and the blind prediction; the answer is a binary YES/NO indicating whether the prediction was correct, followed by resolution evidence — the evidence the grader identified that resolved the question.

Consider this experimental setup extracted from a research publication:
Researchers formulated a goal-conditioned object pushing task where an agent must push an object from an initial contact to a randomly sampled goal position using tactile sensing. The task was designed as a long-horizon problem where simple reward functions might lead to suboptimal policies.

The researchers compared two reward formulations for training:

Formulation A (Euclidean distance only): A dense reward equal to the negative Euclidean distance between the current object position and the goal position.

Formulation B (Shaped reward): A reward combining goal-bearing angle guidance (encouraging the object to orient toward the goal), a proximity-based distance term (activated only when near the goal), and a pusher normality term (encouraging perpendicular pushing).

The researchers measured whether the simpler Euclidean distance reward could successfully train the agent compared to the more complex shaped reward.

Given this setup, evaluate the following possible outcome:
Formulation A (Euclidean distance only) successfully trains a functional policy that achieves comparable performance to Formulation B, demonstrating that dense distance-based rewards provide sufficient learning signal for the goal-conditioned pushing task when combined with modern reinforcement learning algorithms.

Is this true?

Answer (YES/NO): NO